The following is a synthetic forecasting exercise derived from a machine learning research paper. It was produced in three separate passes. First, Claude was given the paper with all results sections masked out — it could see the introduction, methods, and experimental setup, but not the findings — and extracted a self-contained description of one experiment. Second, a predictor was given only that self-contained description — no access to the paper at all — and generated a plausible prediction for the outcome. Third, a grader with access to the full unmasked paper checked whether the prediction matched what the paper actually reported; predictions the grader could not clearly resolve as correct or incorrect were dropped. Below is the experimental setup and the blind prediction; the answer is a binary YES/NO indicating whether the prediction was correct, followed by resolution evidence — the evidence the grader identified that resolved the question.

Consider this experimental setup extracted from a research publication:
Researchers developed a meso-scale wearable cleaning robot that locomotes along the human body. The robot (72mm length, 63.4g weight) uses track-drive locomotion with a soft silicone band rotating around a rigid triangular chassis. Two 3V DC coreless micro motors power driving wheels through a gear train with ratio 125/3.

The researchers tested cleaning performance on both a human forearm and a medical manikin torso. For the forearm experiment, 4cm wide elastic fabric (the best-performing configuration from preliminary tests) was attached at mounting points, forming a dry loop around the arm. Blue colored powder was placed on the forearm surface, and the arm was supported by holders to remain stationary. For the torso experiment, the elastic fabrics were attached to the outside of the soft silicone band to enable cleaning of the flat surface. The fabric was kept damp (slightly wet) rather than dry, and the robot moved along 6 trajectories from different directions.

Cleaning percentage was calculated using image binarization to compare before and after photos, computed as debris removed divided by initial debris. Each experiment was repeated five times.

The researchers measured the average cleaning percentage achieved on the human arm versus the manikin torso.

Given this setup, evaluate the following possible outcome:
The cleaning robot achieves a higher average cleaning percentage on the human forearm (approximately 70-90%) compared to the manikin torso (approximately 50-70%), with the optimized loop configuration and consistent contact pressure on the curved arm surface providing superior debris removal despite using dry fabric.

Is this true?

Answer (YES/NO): NO